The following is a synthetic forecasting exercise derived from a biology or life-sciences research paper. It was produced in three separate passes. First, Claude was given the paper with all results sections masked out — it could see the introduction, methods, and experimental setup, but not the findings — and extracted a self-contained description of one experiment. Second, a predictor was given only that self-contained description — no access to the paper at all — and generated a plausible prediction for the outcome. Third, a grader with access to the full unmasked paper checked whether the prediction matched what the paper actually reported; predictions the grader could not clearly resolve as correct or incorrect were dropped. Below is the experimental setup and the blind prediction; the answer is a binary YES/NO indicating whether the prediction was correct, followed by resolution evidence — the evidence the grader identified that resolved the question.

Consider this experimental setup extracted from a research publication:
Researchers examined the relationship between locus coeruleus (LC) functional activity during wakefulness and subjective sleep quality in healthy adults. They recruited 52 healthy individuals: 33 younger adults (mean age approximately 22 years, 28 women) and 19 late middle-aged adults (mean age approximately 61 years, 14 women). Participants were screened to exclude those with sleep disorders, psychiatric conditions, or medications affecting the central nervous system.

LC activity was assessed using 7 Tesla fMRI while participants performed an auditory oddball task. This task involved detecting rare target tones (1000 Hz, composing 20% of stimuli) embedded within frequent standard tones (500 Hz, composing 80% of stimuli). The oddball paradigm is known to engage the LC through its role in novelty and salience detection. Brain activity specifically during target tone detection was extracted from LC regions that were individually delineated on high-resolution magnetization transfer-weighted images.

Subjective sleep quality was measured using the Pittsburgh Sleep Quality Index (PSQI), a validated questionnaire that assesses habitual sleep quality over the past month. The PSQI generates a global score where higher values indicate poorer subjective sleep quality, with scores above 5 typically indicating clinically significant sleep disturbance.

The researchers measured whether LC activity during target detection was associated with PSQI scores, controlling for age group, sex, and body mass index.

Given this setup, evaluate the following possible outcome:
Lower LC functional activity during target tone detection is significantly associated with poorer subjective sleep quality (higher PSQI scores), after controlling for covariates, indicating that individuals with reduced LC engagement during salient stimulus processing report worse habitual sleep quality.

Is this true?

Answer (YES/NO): NO